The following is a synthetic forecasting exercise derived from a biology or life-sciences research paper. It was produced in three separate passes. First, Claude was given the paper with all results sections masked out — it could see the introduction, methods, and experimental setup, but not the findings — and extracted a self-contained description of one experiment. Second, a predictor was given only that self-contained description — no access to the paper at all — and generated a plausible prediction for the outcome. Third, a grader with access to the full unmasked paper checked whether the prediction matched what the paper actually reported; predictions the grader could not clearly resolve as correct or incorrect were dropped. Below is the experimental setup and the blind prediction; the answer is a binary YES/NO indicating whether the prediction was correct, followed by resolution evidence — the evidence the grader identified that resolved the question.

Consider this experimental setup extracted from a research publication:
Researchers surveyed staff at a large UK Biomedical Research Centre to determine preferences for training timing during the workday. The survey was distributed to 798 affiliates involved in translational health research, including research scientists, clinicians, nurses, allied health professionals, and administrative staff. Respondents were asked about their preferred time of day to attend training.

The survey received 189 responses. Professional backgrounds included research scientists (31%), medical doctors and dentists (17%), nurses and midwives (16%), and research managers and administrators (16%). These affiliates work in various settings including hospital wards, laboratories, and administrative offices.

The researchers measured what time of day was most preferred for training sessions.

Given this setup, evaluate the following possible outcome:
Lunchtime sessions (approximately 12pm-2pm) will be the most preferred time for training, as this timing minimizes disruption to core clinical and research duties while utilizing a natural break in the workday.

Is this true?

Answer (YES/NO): NO